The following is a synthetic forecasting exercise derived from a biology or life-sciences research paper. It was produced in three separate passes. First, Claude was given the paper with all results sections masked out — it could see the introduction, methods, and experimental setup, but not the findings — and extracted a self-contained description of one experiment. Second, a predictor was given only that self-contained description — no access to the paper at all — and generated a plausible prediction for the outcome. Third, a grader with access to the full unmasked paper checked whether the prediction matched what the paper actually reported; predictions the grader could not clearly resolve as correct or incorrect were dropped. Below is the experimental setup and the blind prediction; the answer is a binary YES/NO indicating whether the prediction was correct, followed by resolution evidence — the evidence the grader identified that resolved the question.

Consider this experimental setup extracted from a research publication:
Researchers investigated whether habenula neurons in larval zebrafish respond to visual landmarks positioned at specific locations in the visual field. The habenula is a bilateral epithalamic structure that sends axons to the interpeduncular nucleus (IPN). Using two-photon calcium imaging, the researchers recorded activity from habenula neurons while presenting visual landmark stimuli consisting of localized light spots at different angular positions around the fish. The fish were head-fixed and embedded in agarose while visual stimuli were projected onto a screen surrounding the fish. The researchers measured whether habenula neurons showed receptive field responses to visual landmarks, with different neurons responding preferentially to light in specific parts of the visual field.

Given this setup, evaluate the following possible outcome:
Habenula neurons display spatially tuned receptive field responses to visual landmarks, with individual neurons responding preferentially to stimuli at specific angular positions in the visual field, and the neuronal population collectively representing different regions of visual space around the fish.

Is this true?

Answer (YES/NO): YES